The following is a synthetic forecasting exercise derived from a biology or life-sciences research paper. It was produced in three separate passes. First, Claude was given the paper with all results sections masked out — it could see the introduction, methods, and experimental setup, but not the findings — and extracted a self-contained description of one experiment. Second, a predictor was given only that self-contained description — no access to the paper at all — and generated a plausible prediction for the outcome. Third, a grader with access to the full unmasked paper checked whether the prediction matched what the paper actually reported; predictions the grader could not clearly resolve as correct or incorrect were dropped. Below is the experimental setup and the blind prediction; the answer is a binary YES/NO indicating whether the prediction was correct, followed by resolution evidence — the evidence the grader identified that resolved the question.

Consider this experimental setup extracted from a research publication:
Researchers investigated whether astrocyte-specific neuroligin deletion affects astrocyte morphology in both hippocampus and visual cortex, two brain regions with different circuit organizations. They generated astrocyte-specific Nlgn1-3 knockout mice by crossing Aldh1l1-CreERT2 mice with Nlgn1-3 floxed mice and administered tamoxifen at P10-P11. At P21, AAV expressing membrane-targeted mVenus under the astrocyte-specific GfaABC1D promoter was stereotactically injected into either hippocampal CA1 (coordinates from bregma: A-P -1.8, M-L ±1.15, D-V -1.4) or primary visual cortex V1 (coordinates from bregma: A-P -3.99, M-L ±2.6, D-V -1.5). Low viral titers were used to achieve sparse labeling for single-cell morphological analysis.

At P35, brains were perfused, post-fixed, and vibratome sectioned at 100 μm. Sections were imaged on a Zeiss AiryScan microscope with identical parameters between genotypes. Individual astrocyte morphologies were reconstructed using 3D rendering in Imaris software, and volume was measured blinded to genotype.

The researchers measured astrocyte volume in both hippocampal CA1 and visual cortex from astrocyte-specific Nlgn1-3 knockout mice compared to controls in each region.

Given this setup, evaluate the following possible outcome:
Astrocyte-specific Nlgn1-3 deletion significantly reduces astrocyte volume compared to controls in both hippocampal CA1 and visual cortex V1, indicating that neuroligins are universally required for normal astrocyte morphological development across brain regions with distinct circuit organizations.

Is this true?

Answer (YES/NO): NO